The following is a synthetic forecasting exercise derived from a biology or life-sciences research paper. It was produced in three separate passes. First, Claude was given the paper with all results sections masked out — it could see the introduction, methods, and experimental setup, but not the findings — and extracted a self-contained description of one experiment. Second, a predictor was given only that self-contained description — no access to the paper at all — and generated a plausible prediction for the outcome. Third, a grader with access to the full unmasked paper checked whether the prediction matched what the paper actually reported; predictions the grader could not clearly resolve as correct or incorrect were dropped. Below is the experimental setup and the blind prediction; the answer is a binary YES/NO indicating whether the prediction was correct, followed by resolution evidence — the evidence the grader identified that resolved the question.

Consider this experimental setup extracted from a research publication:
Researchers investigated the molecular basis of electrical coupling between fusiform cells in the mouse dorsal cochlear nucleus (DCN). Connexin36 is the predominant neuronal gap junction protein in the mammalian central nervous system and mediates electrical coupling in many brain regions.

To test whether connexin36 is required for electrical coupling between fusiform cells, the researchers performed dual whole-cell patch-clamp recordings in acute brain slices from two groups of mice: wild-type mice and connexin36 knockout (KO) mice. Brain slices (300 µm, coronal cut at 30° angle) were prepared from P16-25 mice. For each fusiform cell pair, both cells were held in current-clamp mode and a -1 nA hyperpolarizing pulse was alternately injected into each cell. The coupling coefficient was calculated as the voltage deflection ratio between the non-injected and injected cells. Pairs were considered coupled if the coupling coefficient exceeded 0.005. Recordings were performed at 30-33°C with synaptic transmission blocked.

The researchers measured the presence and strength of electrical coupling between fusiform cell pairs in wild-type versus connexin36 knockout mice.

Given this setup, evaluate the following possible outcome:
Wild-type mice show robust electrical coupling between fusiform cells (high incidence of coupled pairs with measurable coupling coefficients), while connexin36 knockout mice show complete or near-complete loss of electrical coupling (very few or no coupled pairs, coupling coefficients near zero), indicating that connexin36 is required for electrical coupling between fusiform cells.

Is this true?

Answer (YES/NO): YES